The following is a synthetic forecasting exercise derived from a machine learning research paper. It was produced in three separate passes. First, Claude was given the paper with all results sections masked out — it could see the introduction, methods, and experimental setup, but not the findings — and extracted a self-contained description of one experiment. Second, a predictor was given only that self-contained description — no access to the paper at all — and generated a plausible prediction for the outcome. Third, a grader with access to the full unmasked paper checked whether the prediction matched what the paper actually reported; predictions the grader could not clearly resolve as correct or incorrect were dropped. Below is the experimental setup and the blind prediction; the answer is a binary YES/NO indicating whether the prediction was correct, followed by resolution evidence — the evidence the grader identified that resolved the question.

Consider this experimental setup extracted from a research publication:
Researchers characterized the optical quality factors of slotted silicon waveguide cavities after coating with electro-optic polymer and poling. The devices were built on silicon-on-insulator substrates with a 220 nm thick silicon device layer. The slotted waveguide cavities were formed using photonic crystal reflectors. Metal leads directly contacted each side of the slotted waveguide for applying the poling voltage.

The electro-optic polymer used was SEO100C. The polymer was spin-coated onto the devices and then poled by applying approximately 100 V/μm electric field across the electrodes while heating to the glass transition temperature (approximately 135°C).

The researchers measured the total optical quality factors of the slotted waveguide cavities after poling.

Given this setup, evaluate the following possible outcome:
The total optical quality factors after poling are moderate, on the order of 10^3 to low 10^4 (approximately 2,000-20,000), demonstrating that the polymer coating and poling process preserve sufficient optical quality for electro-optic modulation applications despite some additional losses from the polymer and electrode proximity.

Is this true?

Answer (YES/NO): NO